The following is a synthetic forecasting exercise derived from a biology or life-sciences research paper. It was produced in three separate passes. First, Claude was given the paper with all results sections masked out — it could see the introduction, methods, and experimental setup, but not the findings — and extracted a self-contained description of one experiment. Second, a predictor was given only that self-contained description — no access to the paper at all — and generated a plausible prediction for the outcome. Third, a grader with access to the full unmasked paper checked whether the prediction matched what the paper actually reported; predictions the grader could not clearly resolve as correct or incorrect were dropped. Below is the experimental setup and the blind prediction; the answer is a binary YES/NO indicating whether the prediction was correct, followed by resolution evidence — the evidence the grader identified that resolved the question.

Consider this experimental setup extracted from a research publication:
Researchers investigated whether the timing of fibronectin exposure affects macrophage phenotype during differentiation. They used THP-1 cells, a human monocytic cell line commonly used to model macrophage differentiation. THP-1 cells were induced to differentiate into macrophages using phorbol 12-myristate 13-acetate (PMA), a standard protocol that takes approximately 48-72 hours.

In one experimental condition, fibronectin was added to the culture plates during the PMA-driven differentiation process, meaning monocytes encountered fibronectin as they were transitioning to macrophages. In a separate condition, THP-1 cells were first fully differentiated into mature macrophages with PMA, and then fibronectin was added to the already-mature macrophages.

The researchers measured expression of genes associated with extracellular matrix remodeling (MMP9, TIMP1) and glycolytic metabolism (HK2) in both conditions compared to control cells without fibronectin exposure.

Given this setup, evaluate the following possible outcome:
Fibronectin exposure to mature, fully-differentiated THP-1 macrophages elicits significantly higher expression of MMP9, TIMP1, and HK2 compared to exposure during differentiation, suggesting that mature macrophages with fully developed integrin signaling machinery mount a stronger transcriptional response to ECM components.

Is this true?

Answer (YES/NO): NO